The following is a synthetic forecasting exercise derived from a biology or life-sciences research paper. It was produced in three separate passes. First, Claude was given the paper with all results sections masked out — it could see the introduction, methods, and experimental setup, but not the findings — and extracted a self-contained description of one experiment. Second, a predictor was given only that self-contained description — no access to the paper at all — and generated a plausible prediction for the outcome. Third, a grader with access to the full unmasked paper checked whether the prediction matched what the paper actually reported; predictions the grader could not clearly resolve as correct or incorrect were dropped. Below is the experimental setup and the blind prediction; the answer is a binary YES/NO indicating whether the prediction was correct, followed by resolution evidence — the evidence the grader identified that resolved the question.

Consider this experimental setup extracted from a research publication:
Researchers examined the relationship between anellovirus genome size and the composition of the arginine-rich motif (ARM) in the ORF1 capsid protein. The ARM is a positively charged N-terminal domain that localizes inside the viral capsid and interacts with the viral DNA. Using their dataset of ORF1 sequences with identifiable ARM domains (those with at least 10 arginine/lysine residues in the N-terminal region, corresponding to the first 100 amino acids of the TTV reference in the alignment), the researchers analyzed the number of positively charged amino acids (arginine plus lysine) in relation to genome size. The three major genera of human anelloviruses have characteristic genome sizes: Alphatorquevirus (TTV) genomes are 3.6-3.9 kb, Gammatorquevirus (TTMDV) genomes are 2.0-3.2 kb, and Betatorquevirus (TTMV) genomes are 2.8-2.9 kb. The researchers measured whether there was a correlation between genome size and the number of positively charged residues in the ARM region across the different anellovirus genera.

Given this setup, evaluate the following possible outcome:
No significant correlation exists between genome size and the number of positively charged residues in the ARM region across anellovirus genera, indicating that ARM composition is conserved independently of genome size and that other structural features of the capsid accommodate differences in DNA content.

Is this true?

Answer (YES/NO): NO